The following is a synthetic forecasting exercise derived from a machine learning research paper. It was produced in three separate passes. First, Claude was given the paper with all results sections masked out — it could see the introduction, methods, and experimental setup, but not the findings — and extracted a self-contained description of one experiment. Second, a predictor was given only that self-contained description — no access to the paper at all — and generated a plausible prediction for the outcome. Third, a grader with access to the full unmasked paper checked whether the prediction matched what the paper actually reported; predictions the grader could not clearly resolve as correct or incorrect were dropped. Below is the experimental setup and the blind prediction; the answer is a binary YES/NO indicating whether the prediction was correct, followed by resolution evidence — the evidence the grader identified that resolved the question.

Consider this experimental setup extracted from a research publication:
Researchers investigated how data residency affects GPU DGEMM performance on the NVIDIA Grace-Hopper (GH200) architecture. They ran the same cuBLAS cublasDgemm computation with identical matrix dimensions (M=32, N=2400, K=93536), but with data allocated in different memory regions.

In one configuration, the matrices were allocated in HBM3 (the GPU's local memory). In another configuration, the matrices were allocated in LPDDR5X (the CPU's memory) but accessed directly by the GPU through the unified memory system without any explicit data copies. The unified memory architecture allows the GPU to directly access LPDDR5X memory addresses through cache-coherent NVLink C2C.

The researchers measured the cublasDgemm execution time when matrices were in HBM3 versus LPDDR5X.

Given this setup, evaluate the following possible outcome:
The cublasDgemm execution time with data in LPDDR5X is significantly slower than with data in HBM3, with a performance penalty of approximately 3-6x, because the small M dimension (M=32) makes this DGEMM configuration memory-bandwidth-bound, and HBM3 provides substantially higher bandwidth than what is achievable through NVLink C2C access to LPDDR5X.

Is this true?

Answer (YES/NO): NO